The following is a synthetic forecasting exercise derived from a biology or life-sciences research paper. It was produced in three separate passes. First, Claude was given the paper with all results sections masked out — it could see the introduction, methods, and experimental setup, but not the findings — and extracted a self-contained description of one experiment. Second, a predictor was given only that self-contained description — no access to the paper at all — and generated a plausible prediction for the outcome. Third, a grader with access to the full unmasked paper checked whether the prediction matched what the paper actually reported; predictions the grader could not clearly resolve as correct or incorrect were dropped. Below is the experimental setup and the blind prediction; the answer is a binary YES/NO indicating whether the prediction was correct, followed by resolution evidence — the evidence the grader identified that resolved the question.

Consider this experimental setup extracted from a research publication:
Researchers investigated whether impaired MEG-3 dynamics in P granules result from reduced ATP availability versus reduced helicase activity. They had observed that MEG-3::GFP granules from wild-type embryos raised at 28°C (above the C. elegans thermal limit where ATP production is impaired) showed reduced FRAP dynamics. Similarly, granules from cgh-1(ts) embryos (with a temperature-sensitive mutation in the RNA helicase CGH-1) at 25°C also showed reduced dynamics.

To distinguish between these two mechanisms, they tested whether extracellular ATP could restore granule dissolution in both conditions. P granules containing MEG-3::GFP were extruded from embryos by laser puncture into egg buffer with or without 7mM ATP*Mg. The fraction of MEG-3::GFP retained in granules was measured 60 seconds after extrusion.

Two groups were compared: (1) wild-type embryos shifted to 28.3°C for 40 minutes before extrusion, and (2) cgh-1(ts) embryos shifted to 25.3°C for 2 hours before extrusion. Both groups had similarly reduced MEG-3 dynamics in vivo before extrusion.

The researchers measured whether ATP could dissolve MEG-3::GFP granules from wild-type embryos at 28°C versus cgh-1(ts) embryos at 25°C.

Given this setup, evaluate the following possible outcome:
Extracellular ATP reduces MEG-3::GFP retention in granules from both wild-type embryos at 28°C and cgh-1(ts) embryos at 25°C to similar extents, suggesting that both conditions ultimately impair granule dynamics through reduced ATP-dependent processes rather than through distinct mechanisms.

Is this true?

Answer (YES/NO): NO